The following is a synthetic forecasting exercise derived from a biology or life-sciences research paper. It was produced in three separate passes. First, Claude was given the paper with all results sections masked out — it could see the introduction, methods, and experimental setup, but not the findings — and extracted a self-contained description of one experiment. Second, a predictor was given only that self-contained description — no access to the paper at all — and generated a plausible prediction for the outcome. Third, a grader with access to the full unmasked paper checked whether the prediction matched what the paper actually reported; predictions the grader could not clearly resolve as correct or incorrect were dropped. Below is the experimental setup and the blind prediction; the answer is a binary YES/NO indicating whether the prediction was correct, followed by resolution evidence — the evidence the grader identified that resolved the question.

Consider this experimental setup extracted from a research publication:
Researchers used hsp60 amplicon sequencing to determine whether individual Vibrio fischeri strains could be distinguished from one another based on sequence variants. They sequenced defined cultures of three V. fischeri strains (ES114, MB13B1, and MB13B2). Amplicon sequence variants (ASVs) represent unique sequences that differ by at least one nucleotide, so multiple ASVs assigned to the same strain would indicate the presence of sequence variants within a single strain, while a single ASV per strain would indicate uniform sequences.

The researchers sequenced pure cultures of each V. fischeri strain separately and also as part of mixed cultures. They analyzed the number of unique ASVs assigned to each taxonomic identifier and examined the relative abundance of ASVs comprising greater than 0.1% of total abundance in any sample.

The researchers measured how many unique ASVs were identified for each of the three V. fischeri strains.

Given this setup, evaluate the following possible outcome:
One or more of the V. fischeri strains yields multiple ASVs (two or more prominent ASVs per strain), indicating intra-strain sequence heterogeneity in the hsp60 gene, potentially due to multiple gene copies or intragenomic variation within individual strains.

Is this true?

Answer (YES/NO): YES